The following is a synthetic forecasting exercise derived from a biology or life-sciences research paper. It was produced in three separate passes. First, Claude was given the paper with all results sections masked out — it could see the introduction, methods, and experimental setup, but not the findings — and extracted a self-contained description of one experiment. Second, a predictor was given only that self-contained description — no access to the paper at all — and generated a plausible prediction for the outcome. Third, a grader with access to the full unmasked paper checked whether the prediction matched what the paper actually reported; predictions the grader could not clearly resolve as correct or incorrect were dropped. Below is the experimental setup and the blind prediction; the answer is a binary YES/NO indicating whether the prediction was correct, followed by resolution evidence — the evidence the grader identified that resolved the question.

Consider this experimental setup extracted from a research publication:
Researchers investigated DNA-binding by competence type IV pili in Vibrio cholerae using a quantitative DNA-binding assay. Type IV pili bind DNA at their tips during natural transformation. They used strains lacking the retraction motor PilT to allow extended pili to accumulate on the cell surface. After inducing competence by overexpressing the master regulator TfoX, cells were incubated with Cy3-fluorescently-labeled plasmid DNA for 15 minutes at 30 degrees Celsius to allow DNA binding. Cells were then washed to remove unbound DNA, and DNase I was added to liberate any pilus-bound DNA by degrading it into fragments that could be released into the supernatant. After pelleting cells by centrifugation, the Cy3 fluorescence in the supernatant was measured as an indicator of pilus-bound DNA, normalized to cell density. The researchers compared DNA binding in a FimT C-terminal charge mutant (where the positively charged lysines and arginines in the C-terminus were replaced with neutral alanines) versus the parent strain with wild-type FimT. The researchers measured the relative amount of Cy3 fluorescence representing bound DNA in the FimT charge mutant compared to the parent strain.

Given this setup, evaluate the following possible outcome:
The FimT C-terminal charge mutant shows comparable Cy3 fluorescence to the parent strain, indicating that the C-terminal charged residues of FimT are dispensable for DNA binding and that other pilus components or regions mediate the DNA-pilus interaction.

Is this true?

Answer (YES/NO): NO